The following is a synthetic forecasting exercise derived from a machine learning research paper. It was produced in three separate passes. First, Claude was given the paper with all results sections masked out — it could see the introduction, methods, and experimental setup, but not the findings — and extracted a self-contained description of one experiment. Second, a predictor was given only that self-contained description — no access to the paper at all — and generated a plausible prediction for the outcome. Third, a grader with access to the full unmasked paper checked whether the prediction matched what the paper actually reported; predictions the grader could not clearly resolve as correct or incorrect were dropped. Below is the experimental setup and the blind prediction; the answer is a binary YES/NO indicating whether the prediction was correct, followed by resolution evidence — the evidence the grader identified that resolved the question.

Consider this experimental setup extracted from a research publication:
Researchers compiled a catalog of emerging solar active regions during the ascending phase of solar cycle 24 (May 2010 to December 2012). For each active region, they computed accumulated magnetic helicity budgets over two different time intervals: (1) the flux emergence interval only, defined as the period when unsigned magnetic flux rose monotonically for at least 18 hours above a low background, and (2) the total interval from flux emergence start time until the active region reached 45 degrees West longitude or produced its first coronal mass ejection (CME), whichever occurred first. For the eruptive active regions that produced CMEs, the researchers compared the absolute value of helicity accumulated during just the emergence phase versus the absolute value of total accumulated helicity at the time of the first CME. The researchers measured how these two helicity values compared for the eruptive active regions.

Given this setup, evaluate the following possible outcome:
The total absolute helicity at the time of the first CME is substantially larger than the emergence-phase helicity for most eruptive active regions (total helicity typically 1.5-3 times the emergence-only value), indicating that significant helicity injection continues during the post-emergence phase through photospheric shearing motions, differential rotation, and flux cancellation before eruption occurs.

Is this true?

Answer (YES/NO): NO